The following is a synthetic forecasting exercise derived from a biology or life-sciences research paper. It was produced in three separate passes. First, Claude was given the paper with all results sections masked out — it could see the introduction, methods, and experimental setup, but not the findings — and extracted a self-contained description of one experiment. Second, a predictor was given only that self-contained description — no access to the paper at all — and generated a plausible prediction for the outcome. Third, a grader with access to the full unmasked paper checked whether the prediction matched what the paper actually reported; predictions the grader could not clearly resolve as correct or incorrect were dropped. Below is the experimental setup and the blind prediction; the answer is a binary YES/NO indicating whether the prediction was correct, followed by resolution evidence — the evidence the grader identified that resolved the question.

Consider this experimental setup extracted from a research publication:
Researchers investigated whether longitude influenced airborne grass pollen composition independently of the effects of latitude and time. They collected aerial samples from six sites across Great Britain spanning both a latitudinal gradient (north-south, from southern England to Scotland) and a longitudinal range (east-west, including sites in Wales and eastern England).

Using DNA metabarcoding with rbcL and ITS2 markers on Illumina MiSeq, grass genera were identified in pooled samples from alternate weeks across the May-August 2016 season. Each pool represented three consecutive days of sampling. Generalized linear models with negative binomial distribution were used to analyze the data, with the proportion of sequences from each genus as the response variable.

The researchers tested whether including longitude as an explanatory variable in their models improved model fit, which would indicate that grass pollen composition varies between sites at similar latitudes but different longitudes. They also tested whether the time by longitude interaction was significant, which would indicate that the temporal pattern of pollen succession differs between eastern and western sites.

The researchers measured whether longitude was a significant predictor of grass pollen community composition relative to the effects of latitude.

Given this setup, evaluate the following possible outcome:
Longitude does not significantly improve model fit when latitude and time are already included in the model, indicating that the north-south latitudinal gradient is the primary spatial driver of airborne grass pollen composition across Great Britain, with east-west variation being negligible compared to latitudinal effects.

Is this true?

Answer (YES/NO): NO